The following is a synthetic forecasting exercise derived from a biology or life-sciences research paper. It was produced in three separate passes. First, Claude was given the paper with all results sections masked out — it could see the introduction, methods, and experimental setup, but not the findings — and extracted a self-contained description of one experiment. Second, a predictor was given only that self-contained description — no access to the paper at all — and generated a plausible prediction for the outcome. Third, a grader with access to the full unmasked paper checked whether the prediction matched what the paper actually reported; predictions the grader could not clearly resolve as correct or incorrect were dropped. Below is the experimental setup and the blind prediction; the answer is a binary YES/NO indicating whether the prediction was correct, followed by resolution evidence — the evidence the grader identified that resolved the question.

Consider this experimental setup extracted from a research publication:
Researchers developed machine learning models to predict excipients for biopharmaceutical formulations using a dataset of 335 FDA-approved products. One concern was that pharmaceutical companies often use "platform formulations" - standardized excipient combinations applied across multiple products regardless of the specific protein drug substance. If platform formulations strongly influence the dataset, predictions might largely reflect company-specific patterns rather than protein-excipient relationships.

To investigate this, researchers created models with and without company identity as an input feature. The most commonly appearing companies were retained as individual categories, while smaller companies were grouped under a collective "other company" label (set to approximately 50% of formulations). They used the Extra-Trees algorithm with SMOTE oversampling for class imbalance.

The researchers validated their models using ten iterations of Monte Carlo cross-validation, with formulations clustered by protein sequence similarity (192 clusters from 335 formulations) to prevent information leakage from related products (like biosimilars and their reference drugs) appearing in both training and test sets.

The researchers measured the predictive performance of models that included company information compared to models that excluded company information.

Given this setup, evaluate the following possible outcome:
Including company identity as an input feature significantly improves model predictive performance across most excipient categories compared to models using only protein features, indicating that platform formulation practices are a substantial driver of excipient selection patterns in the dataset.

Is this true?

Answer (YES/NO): NO